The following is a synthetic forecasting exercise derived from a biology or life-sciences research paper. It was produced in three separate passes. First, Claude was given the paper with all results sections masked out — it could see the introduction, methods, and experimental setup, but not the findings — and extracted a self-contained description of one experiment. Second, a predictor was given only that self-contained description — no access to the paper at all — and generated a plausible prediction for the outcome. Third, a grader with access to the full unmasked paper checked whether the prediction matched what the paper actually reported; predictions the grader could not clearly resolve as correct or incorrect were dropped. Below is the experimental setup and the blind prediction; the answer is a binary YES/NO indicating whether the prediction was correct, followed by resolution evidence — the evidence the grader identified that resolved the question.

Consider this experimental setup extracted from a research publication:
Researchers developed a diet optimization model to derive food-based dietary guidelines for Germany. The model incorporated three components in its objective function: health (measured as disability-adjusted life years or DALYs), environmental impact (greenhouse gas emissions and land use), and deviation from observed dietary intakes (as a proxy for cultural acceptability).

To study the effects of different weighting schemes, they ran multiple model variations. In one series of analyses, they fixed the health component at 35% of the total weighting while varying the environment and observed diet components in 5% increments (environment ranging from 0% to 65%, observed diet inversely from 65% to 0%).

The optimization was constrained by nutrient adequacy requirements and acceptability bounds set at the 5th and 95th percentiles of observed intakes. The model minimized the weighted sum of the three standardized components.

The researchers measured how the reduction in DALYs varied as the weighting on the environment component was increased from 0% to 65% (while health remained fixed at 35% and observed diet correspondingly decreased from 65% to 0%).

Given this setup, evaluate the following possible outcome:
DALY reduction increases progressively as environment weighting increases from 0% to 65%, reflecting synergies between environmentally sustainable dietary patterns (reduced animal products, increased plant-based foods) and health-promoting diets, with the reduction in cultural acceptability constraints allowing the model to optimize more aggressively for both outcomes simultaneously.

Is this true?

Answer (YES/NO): NO